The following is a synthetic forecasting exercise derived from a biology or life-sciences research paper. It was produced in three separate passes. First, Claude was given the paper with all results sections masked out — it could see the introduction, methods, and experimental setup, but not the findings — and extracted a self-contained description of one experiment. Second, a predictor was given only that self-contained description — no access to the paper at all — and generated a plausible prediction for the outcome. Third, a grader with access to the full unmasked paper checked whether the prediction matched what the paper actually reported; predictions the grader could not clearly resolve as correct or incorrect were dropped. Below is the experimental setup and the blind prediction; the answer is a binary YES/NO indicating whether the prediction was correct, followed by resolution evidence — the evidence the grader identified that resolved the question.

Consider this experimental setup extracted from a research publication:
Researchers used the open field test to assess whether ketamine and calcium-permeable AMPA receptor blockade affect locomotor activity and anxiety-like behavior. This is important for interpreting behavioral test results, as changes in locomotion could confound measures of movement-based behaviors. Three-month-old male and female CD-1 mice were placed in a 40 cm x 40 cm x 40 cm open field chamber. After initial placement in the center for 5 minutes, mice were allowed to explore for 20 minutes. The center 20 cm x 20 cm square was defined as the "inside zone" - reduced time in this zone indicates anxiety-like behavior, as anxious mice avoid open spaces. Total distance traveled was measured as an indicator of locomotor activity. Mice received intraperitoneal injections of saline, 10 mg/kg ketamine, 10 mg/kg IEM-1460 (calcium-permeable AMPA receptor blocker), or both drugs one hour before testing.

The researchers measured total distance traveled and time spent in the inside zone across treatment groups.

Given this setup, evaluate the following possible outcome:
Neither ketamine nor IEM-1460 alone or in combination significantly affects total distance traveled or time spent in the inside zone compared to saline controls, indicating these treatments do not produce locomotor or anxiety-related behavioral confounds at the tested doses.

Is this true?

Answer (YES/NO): NO